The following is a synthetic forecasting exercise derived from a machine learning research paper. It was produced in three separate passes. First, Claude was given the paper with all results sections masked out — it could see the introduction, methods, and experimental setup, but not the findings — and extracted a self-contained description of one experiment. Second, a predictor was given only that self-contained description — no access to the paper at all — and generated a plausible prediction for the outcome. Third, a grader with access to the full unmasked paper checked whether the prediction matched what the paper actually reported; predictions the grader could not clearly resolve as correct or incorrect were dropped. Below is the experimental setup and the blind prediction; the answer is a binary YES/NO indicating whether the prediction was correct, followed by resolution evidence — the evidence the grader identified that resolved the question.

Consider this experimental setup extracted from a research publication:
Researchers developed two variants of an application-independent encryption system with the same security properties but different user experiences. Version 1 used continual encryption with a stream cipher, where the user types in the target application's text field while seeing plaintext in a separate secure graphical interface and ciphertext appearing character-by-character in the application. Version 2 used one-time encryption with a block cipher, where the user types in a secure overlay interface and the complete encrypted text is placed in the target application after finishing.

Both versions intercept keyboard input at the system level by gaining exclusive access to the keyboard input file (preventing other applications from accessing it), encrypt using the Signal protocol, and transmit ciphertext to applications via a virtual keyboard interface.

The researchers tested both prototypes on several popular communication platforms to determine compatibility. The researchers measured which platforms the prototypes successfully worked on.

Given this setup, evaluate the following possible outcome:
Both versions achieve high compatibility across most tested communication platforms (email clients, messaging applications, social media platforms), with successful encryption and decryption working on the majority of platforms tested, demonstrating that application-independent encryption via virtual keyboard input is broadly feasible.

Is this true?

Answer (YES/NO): YES